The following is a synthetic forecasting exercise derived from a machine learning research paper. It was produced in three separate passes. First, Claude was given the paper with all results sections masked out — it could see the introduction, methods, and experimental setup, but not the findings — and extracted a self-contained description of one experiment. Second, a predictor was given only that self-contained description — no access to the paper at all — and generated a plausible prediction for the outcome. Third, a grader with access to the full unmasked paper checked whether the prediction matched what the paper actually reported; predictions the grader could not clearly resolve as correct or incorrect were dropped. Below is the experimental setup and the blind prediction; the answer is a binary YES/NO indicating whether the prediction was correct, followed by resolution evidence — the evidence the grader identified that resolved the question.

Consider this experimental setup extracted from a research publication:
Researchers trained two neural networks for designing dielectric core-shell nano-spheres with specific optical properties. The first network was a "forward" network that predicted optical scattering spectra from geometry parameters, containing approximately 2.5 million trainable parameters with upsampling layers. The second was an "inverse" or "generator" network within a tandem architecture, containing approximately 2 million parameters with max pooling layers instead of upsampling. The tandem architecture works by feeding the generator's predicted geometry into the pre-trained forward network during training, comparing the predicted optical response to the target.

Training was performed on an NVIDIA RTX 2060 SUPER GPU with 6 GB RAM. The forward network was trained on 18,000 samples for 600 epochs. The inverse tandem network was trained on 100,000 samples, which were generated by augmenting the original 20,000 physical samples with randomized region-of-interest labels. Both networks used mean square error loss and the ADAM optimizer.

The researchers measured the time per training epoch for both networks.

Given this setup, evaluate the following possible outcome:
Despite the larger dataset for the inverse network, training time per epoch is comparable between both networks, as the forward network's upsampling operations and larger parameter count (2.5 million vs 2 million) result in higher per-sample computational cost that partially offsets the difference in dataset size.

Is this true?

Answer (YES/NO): NO